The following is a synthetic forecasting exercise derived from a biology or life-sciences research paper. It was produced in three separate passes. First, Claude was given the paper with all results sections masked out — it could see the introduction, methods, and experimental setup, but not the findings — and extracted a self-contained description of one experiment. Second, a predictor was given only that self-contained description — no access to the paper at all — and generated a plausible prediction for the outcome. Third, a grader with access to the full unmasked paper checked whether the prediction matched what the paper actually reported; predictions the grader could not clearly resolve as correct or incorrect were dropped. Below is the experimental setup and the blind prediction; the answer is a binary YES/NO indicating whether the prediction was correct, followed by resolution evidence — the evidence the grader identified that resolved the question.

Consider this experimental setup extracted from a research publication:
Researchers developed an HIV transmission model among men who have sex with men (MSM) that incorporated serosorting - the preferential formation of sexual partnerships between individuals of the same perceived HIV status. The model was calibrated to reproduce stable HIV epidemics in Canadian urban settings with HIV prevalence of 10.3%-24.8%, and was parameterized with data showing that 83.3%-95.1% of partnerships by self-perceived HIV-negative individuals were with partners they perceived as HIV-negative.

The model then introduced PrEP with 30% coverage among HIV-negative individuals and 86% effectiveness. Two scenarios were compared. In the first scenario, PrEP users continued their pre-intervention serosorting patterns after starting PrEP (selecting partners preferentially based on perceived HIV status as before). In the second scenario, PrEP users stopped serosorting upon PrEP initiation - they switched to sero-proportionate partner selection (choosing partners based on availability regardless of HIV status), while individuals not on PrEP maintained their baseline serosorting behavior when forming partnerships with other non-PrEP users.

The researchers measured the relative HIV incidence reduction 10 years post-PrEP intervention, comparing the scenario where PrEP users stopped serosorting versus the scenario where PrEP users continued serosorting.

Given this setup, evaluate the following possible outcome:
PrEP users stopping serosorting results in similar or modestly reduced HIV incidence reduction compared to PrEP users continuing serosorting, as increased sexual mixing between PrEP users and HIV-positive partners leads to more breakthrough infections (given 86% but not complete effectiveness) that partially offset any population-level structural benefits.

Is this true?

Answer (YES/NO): YES